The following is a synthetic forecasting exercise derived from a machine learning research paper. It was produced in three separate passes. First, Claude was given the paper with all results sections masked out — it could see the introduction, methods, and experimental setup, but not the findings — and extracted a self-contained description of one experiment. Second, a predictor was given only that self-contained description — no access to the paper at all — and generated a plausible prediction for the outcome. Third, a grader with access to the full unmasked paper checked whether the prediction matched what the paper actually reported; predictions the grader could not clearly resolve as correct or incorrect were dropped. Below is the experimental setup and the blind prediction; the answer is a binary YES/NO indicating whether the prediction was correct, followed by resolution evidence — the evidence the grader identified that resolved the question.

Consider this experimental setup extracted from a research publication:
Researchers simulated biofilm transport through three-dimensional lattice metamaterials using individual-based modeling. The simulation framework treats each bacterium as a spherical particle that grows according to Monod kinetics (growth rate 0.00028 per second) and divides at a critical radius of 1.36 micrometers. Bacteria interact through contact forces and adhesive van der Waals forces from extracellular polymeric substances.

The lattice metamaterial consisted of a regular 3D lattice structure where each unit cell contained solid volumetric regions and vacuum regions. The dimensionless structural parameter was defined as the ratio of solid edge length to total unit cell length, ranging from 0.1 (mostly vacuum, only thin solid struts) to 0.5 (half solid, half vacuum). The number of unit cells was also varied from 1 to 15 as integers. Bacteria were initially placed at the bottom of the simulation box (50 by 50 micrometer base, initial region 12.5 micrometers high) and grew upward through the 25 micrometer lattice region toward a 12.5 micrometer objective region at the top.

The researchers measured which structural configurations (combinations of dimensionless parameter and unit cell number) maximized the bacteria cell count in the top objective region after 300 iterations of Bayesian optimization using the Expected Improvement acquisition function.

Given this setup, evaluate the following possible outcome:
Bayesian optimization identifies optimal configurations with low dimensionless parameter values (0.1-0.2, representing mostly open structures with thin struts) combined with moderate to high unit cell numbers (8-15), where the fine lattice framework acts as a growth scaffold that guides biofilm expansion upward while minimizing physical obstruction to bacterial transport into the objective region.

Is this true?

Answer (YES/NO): NO